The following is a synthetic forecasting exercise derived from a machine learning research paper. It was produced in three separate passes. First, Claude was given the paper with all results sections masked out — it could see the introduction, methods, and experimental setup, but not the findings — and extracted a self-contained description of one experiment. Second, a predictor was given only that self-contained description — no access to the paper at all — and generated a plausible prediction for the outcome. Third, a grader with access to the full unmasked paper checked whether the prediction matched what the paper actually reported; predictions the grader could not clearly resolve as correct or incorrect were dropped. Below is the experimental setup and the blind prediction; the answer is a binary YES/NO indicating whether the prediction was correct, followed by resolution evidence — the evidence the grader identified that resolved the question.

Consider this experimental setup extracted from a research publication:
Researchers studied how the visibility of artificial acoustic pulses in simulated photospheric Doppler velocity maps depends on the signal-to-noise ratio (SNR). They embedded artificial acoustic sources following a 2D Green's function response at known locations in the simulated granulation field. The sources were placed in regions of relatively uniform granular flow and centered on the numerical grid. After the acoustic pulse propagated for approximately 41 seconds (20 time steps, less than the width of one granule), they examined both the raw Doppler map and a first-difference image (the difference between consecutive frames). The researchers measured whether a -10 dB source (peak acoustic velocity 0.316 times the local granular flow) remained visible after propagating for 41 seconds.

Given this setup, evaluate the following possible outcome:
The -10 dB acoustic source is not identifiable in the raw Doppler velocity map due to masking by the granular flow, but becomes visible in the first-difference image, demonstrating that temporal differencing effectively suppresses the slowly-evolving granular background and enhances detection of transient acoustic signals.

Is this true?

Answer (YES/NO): NO